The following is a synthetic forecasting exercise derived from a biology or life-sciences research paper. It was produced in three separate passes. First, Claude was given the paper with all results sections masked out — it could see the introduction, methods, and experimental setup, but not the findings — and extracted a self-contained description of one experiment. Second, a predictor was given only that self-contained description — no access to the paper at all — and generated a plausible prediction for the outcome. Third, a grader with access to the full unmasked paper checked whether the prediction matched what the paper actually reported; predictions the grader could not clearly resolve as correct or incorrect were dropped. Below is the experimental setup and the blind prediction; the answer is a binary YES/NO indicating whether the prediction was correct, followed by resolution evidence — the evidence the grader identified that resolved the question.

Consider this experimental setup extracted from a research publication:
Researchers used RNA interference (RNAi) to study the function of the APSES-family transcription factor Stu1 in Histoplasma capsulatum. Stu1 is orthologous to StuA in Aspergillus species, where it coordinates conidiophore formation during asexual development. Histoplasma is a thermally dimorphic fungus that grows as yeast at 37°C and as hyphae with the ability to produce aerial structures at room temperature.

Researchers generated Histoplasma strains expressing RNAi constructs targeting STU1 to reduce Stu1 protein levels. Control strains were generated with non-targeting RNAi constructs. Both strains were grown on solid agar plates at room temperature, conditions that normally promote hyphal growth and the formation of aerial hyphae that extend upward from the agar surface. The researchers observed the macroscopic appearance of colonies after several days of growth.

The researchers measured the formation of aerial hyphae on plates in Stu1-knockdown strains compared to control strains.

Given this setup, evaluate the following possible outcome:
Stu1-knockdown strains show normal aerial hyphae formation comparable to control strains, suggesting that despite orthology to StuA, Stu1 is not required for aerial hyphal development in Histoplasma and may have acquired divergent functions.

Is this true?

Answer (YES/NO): NO